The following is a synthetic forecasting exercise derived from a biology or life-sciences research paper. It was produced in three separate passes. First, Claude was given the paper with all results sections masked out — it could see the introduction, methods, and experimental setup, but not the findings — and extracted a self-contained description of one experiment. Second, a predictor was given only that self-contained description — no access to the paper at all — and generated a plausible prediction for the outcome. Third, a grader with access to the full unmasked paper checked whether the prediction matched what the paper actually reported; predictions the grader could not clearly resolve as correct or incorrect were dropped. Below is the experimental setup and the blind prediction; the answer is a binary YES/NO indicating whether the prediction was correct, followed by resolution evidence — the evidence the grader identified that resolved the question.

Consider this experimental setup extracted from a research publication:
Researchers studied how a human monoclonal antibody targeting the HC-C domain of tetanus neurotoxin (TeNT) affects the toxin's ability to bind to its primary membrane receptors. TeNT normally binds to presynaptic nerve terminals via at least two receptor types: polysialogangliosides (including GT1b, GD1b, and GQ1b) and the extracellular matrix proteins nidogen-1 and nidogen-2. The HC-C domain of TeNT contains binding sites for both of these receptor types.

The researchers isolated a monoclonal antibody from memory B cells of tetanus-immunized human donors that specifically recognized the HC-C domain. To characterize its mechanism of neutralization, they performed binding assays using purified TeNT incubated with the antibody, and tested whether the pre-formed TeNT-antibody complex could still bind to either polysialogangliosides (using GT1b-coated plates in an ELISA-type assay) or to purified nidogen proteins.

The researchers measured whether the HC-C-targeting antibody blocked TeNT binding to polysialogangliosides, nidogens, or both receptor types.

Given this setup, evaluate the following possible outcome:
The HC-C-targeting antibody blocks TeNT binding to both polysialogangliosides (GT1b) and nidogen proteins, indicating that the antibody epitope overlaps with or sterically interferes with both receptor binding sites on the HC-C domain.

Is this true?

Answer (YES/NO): YES